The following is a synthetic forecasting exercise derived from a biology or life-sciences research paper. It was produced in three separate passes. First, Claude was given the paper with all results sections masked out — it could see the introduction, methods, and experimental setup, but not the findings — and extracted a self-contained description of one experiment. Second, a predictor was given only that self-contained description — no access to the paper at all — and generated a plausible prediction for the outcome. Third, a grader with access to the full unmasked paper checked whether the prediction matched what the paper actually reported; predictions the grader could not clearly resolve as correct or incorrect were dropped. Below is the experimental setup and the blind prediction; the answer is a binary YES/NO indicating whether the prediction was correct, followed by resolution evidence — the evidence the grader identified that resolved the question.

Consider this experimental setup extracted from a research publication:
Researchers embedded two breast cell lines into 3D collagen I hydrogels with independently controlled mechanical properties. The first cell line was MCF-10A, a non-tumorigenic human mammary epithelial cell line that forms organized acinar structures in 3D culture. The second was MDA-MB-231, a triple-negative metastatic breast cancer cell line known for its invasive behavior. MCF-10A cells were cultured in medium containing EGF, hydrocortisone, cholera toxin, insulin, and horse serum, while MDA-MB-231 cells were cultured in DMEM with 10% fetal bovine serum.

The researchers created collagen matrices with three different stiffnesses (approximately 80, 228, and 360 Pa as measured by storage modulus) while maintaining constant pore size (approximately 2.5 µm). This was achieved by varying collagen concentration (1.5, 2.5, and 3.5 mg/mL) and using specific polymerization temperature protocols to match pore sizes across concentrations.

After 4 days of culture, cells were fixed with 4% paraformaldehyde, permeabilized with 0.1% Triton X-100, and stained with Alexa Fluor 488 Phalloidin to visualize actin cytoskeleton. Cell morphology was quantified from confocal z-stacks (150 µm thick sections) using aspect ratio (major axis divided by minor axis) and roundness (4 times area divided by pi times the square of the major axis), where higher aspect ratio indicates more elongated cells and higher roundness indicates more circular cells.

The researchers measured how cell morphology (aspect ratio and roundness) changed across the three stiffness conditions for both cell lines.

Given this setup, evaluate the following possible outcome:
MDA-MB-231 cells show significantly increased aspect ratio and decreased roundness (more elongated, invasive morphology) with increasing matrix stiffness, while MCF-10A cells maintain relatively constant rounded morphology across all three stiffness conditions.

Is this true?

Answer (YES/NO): NO